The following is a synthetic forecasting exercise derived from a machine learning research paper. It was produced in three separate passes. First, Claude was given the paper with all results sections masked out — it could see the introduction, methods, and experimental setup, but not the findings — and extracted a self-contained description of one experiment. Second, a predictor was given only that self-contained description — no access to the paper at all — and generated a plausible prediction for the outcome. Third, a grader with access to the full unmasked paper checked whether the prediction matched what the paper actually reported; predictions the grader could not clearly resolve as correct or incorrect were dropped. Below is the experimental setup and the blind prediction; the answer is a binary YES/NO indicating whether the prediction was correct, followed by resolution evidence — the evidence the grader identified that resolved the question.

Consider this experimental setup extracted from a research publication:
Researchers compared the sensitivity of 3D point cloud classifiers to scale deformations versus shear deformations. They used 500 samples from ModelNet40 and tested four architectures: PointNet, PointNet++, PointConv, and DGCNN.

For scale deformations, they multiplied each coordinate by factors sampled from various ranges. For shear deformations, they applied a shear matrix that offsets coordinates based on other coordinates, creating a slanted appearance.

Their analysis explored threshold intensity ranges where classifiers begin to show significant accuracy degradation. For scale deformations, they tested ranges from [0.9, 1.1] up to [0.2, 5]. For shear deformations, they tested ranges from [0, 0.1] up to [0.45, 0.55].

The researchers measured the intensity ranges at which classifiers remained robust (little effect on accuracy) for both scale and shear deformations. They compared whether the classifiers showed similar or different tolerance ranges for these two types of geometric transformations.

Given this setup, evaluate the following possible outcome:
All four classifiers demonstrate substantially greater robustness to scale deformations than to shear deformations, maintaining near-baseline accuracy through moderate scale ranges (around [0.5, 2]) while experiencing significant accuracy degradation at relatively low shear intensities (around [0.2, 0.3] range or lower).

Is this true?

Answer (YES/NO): NO